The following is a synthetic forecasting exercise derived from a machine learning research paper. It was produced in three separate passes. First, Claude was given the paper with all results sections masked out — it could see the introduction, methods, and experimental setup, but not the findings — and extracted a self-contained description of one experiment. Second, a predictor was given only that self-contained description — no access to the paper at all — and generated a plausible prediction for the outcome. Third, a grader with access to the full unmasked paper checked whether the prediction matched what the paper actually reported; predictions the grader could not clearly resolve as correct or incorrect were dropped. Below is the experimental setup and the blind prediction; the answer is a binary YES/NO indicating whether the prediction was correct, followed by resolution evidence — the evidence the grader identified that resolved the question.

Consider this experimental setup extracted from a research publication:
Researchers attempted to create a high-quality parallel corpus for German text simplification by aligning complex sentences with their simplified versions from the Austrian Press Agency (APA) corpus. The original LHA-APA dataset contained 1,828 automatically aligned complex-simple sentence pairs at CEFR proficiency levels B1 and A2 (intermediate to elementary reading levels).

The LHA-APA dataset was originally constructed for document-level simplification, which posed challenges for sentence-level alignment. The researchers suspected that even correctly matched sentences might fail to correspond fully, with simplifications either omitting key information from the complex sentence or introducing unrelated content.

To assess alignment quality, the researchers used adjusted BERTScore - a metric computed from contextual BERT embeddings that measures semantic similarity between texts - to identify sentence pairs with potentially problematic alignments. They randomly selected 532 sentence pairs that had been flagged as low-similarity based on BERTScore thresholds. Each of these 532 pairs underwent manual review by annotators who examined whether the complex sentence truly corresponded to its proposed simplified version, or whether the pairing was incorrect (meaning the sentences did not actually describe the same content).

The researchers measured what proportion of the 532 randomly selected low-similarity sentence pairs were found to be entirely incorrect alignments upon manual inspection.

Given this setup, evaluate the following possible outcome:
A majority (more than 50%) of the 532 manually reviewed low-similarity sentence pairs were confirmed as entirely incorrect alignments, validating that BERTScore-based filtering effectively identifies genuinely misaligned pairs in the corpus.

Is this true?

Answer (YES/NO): NO